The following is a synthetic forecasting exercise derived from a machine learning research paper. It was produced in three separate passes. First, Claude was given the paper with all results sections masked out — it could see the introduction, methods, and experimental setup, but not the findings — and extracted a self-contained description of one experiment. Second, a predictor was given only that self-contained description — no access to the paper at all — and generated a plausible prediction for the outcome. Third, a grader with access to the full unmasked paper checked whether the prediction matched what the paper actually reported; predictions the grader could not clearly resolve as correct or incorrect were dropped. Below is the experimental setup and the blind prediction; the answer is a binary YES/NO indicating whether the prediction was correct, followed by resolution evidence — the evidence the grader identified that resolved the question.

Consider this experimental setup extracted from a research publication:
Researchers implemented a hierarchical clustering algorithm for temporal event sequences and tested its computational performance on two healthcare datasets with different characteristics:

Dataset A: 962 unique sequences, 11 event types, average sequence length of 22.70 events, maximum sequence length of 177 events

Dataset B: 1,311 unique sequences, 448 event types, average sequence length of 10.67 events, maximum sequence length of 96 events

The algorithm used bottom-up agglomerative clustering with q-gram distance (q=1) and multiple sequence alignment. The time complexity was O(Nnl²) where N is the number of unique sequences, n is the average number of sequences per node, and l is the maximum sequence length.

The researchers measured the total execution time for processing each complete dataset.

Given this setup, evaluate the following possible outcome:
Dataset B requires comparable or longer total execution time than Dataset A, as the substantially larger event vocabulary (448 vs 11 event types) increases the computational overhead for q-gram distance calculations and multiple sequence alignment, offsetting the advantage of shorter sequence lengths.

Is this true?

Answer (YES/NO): NO